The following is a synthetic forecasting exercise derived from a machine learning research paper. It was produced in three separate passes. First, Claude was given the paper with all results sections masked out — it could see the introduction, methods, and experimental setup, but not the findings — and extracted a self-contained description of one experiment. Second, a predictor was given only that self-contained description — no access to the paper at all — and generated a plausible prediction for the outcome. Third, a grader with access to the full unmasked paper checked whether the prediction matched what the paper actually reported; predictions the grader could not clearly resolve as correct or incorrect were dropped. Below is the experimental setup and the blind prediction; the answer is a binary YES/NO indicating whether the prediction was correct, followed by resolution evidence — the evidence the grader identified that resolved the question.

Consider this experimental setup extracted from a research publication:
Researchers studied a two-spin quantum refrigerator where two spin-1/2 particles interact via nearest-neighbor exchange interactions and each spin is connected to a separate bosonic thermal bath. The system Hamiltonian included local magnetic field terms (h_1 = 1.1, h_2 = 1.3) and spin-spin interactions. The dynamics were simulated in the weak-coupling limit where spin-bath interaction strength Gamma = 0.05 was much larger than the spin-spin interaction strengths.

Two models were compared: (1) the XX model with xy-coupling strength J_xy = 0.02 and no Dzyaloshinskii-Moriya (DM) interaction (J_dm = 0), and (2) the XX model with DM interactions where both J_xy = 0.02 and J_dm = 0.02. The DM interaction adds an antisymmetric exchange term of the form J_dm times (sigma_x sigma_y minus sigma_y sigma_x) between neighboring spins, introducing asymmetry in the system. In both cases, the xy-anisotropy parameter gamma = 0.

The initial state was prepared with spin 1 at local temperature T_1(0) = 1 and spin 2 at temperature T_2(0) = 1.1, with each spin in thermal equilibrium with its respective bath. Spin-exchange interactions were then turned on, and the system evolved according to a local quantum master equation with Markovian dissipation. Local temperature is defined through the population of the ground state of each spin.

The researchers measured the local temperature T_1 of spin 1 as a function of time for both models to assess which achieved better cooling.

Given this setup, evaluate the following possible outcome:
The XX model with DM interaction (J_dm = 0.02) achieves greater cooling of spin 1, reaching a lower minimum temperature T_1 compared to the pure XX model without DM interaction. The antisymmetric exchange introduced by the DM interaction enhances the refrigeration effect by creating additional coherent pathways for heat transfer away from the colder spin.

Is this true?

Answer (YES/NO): YES